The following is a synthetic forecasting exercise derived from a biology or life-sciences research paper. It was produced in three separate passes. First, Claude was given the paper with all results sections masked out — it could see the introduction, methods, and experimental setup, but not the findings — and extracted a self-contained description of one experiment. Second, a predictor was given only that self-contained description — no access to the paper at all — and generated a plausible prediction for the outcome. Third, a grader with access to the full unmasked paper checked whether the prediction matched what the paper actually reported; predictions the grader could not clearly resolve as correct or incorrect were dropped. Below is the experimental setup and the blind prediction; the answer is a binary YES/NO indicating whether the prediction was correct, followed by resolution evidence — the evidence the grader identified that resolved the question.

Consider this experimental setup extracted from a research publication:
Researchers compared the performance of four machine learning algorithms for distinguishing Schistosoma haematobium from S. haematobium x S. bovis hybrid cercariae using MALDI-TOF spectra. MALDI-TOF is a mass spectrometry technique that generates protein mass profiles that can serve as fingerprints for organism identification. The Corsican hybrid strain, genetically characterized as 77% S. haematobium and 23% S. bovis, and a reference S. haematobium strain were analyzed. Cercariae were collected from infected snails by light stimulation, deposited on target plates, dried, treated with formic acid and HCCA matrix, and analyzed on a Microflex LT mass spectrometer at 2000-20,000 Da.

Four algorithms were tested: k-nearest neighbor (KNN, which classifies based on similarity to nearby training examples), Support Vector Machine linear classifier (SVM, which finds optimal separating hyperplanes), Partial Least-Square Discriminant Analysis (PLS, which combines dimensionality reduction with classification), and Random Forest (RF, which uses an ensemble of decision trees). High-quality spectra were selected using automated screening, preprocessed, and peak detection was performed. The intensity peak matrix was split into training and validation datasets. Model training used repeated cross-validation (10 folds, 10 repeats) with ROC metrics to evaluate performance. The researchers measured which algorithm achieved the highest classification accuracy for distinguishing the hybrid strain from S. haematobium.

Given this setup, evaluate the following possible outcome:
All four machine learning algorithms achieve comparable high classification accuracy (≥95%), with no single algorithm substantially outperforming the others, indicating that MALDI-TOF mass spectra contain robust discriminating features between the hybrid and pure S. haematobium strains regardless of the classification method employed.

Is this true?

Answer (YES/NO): NO